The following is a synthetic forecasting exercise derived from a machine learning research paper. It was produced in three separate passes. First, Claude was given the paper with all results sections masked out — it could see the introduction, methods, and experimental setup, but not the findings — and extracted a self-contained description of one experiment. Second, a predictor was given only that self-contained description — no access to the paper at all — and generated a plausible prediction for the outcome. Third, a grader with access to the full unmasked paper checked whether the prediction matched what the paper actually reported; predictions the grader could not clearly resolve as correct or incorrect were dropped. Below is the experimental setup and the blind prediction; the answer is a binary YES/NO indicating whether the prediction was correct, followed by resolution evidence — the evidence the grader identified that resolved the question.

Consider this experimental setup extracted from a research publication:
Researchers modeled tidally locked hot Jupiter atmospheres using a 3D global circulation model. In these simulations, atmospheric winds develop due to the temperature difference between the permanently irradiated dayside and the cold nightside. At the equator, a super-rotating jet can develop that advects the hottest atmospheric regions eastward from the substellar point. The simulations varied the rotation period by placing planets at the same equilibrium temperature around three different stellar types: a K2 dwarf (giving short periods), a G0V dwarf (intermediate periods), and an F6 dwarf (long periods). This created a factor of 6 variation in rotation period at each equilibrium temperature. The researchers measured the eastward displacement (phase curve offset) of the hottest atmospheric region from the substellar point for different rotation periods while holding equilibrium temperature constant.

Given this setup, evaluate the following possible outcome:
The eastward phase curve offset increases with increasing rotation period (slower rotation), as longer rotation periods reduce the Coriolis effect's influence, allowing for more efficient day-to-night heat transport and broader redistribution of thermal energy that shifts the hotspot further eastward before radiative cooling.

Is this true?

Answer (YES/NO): NO